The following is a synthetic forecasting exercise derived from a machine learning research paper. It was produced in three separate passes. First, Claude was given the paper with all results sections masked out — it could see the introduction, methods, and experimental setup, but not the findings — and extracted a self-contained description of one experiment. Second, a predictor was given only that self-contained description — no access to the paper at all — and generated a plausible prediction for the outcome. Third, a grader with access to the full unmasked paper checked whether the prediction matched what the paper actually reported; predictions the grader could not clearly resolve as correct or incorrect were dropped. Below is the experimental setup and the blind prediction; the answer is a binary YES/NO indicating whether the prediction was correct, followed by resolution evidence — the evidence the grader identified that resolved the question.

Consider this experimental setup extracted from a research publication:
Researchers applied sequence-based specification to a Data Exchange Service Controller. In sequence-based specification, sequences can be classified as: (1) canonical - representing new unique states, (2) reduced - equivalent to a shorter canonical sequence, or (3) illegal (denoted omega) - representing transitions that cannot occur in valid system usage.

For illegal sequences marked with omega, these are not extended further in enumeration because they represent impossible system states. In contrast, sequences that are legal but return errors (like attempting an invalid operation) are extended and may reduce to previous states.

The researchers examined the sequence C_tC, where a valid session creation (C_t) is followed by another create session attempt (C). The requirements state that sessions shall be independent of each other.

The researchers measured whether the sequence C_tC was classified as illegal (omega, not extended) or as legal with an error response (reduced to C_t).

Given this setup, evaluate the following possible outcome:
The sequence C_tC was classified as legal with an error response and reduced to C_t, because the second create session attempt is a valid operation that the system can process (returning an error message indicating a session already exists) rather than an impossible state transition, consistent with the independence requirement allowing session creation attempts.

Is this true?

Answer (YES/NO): NO